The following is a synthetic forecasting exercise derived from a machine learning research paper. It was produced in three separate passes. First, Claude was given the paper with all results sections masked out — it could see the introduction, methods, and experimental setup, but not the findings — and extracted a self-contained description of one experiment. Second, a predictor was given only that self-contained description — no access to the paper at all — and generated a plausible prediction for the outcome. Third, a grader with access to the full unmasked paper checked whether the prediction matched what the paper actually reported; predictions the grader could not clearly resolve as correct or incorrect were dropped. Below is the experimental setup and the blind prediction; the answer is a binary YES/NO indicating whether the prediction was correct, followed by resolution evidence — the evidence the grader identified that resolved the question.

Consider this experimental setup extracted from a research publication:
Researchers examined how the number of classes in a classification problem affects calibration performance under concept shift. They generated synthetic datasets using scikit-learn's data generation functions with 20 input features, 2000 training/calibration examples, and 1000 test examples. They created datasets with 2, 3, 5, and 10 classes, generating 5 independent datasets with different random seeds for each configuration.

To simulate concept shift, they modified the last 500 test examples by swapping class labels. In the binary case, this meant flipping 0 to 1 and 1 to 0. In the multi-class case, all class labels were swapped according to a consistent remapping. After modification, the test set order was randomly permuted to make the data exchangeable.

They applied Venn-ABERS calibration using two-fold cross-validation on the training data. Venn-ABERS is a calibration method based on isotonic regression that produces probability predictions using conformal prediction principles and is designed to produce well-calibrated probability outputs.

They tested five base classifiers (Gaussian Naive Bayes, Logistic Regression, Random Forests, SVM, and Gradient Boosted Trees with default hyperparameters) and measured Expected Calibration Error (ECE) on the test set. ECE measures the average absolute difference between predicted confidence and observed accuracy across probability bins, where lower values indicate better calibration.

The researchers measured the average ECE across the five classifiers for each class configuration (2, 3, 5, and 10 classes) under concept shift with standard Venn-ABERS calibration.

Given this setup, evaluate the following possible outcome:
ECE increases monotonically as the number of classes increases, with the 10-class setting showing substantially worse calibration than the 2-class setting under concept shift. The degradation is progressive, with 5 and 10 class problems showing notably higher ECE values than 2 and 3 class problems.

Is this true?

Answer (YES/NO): NO